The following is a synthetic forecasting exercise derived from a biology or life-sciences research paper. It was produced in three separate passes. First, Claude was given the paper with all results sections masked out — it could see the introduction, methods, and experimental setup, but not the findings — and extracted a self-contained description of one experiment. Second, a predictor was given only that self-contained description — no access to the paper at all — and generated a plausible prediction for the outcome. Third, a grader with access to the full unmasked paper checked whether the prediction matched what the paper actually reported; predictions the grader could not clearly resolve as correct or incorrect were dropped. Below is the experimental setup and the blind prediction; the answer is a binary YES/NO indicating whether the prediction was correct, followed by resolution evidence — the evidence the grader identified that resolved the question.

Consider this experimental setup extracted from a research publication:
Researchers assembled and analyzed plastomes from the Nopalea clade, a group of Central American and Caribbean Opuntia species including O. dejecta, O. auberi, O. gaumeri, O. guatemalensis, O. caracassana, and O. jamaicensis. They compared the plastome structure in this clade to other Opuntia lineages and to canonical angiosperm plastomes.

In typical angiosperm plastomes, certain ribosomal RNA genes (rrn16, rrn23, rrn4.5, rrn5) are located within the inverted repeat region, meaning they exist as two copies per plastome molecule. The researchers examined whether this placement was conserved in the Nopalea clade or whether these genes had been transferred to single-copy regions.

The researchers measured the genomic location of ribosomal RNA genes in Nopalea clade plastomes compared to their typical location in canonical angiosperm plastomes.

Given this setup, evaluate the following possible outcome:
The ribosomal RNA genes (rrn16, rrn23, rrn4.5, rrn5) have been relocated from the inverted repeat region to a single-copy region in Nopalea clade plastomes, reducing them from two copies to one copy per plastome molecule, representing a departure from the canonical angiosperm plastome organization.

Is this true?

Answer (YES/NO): NO